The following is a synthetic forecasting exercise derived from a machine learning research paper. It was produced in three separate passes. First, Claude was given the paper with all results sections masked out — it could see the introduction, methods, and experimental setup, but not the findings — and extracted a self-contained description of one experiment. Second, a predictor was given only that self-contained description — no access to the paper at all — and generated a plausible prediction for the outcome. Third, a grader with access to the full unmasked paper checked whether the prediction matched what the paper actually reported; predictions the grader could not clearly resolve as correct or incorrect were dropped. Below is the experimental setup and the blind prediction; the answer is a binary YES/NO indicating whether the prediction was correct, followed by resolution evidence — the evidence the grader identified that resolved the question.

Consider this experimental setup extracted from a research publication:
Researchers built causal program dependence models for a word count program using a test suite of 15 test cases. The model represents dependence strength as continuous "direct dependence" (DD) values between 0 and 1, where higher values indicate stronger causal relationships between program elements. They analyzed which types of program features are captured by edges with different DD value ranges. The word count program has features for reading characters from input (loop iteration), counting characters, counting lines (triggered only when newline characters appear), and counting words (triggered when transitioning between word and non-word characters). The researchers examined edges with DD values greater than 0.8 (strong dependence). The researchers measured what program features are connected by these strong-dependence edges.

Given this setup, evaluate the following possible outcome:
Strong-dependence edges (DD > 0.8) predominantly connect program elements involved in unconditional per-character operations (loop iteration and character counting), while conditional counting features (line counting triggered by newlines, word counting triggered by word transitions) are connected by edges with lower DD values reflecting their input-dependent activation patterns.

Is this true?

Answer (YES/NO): YES